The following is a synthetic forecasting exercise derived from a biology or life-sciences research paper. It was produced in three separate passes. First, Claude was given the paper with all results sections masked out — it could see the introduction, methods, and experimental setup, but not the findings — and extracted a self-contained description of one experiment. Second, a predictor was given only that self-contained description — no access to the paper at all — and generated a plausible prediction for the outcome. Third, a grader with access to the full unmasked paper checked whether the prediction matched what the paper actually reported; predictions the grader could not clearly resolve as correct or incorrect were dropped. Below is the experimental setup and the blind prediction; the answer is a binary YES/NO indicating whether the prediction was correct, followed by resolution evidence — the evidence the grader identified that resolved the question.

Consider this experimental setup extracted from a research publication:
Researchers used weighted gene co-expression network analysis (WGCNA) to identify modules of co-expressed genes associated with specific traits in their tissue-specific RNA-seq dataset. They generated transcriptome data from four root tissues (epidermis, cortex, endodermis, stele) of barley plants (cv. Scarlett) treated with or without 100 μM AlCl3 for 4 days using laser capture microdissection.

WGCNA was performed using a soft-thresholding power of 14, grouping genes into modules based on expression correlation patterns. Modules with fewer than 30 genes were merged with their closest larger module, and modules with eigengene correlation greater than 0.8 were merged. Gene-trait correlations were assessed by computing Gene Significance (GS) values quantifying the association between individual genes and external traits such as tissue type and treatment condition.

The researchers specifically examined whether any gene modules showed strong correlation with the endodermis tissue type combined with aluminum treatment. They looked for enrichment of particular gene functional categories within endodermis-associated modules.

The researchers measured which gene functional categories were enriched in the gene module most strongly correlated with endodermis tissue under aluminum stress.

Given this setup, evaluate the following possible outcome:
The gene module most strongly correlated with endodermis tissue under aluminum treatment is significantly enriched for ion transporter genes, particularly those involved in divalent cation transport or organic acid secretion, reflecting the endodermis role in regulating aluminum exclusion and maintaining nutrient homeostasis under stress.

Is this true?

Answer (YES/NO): NO